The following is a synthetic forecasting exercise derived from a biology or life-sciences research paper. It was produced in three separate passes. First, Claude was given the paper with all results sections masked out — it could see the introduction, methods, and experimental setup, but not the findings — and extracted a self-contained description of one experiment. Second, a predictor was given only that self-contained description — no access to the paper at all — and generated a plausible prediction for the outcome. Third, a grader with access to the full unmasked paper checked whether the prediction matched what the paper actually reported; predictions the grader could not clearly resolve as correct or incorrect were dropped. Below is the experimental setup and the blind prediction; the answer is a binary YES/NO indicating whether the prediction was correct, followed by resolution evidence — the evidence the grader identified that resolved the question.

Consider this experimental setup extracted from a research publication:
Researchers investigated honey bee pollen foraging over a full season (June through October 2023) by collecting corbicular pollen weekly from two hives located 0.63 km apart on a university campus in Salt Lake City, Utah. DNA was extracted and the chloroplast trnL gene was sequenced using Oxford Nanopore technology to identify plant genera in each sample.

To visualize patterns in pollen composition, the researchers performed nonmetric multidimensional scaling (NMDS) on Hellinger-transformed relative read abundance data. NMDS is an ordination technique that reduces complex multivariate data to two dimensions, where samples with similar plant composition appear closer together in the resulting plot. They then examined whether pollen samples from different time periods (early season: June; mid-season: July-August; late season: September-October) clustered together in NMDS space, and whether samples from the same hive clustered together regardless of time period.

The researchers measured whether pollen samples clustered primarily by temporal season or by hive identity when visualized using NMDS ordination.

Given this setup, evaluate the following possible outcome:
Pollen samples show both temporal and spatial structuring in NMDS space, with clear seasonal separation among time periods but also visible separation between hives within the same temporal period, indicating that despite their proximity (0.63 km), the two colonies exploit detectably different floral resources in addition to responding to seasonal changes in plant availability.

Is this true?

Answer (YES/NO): NO